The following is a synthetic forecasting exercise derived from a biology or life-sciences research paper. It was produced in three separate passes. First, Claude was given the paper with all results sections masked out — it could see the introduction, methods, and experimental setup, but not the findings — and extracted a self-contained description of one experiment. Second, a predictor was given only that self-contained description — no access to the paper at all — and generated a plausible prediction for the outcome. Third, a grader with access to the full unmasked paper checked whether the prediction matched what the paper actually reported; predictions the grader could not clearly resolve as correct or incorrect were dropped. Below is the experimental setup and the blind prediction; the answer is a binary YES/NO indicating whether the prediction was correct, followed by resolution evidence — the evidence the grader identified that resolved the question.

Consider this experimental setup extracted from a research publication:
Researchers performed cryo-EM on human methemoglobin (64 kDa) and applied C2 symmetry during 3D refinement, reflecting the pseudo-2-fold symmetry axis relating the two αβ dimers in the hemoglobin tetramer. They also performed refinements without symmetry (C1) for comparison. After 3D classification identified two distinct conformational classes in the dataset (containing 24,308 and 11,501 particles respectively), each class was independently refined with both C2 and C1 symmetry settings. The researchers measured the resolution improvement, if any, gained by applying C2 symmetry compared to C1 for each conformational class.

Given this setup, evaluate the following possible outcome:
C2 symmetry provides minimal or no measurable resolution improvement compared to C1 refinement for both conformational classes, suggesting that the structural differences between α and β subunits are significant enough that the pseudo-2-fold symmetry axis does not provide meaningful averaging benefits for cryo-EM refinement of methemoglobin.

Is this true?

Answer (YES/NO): NO